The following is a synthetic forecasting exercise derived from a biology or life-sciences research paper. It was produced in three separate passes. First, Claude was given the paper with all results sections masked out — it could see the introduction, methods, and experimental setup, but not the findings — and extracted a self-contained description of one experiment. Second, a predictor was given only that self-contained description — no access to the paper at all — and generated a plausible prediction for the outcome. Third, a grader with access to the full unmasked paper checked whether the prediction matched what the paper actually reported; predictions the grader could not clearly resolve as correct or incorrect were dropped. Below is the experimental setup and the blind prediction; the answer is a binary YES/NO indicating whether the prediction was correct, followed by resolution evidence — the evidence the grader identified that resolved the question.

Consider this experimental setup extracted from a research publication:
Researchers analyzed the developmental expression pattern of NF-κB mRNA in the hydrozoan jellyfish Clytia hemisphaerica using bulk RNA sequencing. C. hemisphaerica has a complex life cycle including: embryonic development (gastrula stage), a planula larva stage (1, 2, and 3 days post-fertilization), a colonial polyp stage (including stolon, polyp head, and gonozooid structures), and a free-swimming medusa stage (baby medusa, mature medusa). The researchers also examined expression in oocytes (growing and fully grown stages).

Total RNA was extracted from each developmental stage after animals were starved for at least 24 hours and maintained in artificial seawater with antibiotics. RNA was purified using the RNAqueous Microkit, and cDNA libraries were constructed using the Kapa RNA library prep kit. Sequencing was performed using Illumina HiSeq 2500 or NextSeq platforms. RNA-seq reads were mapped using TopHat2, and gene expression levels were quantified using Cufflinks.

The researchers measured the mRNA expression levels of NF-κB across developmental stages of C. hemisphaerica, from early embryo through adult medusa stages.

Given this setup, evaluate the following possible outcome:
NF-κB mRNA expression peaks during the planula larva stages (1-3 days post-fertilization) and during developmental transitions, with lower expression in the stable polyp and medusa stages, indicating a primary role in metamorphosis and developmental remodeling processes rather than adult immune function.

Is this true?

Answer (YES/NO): NO